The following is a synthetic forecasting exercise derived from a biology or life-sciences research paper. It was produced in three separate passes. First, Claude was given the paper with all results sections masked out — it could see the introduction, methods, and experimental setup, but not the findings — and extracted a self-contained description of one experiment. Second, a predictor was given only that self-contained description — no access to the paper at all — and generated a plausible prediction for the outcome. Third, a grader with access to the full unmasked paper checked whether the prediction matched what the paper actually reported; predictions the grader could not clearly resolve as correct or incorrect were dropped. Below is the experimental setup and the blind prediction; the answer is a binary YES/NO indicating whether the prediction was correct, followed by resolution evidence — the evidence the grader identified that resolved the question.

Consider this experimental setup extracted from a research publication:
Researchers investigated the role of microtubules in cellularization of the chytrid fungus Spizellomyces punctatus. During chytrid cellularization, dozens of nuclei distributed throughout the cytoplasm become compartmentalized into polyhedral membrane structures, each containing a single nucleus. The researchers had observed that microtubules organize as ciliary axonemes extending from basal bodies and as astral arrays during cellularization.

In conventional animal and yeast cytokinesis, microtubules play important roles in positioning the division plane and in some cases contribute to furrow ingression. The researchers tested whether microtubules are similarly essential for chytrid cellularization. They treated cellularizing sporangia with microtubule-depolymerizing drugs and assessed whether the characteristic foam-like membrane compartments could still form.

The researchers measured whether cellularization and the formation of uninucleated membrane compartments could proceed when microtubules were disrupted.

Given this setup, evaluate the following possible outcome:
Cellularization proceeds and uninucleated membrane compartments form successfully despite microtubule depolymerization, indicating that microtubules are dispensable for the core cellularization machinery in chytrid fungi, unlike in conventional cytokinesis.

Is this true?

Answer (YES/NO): YES